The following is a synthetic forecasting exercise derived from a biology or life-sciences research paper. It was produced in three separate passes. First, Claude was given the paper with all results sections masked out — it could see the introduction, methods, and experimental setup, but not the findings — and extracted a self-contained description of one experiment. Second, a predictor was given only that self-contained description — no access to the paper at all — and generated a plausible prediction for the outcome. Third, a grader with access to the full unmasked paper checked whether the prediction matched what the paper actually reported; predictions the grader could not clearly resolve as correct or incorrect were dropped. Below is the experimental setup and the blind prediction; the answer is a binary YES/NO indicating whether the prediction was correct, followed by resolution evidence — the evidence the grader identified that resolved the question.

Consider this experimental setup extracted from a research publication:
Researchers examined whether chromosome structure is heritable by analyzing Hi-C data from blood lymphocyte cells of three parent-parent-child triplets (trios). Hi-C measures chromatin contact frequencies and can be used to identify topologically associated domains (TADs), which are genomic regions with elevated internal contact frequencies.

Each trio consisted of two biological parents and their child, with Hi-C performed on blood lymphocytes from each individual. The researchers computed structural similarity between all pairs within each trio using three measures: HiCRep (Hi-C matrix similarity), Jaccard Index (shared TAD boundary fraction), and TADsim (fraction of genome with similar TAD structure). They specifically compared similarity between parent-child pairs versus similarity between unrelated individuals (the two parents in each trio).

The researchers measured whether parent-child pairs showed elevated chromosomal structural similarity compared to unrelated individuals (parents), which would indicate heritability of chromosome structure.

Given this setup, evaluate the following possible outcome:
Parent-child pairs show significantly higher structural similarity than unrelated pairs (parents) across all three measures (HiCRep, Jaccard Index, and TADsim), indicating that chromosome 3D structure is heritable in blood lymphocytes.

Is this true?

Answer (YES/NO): NO